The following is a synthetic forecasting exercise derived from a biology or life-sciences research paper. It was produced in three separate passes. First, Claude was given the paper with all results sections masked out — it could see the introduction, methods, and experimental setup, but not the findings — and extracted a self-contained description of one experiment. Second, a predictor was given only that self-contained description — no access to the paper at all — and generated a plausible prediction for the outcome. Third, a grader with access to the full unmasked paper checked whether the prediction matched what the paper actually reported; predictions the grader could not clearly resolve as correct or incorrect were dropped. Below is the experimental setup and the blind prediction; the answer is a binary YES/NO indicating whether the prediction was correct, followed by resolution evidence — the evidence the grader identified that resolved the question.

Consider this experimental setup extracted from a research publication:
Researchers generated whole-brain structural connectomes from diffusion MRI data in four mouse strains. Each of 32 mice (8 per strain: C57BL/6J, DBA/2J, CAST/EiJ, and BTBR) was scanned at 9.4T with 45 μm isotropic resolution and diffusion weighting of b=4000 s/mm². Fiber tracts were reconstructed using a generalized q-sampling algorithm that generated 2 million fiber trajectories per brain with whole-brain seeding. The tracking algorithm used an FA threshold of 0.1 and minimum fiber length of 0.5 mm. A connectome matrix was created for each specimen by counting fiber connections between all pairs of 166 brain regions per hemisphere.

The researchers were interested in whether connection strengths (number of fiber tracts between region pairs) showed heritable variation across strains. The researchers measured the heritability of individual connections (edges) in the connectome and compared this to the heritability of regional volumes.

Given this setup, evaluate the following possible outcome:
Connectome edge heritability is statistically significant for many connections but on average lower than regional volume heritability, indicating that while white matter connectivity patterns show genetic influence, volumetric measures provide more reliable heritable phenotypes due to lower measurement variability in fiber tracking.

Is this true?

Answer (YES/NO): NO